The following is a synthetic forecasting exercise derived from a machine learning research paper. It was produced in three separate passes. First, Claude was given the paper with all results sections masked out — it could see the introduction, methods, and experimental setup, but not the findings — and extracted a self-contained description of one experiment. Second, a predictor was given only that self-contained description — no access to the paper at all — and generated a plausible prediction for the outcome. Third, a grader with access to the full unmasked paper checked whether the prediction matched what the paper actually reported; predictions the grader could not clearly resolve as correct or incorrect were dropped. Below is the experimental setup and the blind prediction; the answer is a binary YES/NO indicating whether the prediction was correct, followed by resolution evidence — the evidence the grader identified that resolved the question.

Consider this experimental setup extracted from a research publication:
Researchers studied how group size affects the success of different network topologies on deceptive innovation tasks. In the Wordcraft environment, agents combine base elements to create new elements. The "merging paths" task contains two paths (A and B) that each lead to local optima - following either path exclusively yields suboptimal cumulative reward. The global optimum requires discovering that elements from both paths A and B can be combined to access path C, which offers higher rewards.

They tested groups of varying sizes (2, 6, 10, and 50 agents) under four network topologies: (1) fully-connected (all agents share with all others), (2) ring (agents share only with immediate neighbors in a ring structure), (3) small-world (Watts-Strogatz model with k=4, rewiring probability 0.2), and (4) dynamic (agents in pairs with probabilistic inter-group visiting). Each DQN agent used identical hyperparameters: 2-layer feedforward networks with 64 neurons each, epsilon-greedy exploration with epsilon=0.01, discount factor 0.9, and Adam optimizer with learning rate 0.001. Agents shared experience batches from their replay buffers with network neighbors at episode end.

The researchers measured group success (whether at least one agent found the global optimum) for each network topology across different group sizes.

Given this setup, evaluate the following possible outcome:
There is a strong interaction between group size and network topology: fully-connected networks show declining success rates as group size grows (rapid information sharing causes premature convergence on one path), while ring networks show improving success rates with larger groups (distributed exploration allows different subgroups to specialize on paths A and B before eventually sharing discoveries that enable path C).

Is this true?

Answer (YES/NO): NO